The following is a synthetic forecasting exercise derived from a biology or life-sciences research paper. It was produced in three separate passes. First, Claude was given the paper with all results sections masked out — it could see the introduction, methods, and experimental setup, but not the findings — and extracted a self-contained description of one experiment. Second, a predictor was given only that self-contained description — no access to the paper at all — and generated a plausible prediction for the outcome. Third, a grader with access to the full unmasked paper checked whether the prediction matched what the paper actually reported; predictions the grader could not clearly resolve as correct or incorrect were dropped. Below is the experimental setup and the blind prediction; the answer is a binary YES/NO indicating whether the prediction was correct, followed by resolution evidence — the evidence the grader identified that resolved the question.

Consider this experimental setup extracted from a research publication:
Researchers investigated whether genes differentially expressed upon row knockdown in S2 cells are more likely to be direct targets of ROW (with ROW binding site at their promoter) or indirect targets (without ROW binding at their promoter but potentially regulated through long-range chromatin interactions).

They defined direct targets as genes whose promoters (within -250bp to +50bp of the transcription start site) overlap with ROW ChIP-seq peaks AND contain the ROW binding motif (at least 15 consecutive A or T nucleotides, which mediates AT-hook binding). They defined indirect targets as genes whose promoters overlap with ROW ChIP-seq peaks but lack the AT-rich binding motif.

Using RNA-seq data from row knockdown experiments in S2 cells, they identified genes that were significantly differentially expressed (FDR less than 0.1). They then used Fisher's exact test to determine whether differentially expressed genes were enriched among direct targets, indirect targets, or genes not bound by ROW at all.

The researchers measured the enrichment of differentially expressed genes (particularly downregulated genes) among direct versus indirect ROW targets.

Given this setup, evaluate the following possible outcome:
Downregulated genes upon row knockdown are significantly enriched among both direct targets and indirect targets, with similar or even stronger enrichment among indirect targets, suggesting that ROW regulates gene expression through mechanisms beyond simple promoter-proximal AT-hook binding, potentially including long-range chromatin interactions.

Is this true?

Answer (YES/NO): NO